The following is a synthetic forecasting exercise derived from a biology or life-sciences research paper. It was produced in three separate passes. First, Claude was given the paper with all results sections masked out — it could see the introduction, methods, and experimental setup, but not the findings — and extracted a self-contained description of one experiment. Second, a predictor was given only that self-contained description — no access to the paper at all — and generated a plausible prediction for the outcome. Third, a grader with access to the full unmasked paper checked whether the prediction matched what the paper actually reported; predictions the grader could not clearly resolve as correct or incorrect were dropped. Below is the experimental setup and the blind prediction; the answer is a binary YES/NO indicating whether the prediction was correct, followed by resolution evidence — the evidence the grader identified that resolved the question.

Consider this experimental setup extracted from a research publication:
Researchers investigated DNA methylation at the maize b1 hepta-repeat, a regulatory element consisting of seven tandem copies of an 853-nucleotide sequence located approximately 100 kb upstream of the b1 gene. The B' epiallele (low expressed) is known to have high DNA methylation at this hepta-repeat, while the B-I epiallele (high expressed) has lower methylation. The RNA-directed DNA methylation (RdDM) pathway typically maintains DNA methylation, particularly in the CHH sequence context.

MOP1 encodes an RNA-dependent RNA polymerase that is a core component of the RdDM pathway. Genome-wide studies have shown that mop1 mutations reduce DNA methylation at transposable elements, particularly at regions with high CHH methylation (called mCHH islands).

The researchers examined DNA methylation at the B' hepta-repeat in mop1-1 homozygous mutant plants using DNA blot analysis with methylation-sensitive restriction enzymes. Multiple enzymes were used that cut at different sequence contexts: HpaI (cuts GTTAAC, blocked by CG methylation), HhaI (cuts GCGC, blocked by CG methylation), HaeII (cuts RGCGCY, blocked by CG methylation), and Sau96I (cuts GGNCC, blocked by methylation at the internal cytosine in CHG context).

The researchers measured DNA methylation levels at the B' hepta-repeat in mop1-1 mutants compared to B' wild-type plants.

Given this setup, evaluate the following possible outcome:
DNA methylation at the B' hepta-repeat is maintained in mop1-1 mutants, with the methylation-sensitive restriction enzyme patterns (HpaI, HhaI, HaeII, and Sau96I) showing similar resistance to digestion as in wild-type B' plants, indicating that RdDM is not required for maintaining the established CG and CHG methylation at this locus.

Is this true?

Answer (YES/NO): YES